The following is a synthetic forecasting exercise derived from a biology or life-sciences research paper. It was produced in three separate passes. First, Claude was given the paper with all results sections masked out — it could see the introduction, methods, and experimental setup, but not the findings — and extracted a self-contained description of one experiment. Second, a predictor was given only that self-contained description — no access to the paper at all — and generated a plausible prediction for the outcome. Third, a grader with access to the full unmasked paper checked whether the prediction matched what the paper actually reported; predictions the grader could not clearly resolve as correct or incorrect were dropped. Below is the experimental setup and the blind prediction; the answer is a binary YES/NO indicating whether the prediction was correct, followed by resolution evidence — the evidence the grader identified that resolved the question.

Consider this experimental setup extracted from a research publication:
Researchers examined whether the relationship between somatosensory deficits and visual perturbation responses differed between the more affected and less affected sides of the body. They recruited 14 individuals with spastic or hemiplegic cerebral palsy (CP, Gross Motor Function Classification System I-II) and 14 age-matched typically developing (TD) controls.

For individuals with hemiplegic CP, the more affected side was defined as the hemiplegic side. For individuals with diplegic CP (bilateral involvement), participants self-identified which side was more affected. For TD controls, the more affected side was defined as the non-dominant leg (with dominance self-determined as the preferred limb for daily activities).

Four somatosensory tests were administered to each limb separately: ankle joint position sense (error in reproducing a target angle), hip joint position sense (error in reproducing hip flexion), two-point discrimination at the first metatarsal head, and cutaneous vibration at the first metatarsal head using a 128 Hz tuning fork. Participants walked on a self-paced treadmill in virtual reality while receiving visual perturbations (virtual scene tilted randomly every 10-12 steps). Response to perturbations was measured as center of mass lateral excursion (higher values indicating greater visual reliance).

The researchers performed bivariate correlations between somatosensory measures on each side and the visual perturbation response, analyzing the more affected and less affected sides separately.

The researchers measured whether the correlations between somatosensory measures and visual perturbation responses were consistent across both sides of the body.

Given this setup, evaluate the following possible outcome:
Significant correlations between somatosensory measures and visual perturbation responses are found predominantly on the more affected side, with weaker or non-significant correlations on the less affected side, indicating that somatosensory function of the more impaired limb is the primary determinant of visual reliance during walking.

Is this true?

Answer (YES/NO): NO